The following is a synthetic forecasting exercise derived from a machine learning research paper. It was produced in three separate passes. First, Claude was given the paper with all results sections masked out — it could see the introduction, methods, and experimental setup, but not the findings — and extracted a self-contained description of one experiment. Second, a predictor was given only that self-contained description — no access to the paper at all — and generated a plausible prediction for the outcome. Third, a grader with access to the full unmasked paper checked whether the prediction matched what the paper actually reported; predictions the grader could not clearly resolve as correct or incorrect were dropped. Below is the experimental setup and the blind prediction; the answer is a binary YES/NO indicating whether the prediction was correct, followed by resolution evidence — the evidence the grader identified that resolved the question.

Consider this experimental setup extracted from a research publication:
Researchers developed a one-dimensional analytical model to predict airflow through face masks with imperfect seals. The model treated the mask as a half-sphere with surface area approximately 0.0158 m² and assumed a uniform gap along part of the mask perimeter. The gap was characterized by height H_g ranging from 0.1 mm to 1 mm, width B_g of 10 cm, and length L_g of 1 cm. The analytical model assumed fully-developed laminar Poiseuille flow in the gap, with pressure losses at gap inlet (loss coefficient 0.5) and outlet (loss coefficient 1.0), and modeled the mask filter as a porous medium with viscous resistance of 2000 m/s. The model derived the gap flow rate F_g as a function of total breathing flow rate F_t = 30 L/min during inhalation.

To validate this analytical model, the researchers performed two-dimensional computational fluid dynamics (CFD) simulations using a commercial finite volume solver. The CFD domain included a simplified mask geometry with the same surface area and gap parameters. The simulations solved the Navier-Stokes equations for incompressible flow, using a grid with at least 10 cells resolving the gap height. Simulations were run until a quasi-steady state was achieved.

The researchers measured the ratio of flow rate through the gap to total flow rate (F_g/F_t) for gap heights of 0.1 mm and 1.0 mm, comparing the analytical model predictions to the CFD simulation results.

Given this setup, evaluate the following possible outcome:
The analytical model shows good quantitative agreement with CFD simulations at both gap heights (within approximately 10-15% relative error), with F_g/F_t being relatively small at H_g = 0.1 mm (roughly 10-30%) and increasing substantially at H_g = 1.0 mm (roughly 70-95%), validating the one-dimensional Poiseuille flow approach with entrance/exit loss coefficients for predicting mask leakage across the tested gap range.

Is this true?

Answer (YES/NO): NO